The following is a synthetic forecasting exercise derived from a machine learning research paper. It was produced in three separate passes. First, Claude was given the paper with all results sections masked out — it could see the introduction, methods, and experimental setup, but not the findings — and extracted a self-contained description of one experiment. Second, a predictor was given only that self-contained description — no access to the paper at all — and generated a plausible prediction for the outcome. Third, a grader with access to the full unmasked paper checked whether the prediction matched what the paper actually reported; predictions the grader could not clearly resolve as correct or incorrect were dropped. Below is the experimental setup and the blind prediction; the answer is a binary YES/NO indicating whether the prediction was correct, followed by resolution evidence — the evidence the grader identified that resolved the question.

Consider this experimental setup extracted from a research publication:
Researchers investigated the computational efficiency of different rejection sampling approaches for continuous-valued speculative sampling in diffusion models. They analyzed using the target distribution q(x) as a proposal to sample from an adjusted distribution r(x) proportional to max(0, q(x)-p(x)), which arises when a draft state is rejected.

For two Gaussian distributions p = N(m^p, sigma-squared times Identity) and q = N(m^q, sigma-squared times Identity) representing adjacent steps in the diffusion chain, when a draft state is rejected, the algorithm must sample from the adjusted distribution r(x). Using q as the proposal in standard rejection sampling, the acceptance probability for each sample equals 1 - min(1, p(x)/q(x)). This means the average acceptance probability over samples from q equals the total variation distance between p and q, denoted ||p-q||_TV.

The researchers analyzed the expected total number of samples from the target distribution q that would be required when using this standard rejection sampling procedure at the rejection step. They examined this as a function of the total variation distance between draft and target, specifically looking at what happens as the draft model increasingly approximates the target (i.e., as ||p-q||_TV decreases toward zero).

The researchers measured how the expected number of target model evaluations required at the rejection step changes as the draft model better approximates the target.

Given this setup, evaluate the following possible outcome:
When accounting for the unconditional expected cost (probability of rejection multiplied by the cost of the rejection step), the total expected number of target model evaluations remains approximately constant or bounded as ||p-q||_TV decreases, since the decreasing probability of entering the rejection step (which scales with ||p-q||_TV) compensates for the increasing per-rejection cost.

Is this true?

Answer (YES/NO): YES